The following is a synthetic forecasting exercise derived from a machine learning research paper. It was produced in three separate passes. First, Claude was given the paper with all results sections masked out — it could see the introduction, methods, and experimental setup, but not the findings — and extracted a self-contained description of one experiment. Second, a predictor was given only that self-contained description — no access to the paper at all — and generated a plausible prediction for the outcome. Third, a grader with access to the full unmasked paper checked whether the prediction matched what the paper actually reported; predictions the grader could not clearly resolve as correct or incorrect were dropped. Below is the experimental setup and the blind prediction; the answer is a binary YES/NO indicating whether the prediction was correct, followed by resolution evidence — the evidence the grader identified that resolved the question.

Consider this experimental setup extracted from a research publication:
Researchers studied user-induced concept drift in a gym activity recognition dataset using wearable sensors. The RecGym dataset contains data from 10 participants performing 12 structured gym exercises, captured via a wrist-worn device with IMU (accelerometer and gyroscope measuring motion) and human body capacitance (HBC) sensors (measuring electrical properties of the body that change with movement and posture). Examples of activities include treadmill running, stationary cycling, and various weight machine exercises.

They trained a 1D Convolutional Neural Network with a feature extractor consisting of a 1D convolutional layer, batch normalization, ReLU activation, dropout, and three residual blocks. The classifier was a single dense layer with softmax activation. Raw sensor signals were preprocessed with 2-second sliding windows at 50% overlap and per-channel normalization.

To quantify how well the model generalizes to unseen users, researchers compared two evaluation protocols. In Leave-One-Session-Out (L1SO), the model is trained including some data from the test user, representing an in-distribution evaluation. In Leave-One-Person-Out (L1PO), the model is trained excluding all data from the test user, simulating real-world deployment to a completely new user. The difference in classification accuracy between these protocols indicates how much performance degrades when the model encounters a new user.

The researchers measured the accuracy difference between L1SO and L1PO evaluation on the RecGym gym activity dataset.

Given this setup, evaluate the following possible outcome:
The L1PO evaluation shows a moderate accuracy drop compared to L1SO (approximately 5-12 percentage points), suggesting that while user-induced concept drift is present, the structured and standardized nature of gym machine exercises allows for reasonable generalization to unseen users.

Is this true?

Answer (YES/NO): NO